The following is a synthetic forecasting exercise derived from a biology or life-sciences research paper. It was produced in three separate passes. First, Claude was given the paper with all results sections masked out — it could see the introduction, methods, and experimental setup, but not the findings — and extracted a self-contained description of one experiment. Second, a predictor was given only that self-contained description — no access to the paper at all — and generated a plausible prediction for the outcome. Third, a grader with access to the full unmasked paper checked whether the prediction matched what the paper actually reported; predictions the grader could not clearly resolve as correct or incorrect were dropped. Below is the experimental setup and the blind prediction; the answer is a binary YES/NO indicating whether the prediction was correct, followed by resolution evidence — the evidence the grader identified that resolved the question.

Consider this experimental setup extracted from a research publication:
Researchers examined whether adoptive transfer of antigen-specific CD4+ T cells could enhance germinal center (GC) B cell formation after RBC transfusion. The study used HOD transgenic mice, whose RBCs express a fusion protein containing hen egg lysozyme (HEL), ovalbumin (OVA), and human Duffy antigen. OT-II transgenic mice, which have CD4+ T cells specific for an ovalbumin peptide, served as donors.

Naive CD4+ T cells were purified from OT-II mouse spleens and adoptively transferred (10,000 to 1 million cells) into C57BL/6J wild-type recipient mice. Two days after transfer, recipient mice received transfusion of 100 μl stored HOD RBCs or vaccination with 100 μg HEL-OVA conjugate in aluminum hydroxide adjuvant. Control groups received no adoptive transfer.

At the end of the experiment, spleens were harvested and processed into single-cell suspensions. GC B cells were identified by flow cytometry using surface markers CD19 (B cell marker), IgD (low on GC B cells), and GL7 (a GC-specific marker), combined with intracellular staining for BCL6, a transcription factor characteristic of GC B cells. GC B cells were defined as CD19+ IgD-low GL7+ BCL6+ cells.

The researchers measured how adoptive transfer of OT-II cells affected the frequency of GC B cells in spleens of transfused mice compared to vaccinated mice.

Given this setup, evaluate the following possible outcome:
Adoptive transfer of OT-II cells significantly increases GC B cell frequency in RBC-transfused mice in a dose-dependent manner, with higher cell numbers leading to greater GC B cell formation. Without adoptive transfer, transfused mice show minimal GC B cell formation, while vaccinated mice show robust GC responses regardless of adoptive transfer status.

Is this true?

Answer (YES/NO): YES